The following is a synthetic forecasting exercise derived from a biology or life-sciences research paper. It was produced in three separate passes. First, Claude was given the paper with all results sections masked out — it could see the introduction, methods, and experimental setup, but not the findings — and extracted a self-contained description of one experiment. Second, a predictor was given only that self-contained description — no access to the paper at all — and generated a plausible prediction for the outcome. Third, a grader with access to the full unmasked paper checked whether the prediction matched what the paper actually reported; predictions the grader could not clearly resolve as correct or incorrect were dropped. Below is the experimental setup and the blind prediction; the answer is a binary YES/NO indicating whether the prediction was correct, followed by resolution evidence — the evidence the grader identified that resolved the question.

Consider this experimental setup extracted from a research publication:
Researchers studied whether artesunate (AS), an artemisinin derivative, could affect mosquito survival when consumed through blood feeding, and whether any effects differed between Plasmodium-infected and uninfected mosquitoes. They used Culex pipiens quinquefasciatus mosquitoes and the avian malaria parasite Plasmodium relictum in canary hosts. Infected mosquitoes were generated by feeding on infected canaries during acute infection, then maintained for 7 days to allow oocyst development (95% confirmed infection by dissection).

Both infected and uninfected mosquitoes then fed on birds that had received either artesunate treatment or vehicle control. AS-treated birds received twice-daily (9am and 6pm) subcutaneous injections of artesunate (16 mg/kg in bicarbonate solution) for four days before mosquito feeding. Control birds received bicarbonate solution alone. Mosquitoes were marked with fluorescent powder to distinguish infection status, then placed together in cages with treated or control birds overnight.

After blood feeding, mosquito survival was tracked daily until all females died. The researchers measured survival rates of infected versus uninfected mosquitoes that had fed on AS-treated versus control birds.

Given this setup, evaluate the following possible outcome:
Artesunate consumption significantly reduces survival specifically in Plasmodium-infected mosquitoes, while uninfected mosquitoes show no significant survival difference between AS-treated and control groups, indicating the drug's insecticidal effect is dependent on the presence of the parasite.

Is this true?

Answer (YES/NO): NO